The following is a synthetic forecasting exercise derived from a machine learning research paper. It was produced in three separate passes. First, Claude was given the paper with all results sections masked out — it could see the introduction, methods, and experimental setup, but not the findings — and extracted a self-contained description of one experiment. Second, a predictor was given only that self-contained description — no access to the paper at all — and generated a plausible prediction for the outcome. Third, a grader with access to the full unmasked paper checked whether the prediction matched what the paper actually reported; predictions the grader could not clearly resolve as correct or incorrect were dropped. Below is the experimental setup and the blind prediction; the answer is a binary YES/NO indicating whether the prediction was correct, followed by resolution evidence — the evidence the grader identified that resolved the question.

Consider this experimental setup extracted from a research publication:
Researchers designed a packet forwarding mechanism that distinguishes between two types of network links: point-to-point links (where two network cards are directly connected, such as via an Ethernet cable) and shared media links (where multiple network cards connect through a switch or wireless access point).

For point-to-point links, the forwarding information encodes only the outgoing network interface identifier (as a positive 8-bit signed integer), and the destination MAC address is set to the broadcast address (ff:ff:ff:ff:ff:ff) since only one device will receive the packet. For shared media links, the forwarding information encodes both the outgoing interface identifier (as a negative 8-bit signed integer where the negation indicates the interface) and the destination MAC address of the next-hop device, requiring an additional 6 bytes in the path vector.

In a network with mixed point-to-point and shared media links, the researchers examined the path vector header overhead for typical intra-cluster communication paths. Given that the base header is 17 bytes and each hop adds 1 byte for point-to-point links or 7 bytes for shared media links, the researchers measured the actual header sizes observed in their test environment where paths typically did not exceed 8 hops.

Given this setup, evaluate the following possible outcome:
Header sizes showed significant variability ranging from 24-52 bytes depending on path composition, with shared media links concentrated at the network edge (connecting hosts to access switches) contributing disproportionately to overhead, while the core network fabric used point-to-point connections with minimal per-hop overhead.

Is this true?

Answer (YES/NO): NO